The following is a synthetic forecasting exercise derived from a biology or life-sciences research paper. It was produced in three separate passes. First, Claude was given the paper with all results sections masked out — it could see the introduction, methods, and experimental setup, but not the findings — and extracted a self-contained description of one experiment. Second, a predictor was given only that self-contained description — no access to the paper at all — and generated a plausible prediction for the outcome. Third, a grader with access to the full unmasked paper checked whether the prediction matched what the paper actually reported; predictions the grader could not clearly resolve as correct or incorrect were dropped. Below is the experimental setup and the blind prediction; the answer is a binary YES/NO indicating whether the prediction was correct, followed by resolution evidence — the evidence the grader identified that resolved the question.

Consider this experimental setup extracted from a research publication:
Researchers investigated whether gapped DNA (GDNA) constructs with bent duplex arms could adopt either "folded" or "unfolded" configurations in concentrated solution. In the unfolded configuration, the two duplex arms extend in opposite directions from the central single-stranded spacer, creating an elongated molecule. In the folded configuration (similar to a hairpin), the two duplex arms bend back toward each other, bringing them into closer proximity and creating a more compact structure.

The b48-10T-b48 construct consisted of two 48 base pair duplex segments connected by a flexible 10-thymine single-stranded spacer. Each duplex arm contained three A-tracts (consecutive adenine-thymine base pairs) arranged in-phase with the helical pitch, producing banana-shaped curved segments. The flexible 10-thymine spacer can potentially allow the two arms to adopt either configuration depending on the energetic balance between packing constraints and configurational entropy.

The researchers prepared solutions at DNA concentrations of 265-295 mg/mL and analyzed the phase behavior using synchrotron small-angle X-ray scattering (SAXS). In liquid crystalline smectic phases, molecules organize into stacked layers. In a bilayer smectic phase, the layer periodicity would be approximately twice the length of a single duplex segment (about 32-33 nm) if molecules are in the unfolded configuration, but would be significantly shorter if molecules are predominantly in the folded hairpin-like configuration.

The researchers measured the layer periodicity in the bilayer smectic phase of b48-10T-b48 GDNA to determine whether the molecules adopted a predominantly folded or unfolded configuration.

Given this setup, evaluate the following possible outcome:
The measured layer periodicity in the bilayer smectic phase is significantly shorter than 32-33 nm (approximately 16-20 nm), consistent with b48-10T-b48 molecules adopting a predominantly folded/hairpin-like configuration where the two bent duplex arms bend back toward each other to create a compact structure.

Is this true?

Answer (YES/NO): NO